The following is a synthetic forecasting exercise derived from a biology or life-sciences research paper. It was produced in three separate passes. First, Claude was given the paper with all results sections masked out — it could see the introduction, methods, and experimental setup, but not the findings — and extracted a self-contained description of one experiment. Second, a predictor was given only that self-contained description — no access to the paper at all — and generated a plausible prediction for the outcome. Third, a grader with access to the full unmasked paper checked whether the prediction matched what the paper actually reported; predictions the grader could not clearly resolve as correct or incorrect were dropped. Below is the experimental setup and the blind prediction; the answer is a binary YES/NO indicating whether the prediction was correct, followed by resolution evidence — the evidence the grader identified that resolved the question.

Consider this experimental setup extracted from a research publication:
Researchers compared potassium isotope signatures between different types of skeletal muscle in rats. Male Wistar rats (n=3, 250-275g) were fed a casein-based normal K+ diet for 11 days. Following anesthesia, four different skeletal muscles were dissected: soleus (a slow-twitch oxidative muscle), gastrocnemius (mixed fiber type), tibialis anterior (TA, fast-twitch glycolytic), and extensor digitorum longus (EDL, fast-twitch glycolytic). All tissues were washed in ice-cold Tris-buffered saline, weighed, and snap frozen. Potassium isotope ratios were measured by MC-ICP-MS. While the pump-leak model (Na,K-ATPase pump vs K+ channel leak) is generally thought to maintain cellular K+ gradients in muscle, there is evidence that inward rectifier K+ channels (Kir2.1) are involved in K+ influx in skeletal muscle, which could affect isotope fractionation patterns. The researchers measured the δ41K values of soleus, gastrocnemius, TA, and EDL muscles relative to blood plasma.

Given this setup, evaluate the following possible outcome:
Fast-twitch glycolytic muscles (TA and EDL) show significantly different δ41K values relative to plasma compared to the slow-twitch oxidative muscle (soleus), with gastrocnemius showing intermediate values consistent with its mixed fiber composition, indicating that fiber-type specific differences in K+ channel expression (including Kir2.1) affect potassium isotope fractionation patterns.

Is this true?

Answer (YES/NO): NO